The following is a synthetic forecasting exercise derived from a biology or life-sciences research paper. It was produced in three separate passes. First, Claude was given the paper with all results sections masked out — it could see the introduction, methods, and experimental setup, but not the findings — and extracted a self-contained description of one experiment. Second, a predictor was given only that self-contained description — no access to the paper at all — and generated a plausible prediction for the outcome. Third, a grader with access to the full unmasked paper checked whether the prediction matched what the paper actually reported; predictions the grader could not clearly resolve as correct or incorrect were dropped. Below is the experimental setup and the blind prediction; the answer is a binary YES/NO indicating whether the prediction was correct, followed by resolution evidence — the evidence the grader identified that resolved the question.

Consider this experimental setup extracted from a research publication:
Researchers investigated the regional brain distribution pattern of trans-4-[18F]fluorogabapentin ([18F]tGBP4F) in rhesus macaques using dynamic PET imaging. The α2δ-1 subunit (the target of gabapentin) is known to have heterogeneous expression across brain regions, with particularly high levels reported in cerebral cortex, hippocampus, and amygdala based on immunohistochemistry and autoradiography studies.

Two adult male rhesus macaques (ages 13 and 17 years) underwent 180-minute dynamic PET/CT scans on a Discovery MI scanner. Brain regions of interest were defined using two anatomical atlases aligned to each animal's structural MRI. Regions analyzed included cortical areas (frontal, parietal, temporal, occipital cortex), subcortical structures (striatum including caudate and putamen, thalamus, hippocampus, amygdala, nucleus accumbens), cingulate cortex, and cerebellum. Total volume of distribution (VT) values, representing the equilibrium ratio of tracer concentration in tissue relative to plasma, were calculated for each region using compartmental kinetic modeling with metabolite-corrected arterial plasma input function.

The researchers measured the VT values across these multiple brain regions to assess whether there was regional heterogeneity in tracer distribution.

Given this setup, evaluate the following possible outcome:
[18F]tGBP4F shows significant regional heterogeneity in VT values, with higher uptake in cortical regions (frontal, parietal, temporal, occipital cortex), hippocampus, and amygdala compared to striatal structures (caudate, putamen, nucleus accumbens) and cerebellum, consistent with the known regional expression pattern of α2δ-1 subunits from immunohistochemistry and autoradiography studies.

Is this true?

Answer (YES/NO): NO